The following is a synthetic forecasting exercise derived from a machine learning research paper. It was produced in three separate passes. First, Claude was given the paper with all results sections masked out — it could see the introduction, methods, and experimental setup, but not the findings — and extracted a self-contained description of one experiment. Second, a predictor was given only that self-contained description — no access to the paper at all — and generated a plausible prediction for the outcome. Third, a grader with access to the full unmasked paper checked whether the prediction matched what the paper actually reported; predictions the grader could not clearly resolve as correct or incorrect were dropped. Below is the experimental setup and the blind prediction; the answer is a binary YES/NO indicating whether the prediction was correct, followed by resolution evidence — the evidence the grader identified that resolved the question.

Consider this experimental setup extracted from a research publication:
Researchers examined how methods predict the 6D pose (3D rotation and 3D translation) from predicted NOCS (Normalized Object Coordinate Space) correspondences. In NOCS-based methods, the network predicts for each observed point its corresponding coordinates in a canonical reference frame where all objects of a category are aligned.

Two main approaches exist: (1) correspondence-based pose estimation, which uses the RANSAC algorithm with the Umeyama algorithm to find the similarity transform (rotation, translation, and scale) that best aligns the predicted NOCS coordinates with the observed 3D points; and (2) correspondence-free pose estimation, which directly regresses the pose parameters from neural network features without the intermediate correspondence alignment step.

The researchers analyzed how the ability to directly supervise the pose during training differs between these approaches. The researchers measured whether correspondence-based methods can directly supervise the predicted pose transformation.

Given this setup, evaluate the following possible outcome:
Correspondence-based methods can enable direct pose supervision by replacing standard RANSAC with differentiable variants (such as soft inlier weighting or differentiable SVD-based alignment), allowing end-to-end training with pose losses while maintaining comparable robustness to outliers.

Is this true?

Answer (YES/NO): NO